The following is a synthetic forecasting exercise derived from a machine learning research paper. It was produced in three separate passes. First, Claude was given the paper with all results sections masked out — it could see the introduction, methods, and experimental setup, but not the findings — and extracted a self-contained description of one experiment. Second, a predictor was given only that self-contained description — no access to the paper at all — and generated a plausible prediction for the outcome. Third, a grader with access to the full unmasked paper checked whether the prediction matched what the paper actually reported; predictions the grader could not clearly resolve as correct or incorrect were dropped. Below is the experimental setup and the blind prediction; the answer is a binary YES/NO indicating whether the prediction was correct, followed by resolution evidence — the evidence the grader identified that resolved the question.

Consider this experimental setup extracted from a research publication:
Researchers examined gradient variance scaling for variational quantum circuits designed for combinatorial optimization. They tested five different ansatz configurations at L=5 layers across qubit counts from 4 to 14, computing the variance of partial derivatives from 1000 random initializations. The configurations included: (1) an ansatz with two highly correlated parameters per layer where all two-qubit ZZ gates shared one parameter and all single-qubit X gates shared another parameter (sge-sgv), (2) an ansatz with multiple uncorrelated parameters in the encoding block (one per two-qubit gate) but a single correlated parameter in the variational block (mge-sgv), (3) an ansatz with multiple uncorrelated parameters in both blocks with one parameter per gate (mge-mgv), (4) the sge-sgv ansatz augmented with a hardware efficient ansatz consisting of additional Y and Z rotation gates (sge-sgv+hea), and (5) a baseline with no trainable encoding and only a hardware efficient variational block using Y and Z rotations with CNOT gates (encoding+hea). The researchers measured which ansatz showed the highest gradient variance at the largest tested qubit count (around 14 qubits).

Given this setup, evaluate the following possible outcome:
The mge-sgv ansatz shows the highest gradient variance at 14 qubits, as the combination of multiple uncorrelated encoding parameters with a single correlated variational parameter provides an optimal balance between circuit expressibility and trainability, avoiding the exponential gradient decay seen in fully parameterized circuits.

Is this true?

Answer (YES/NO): NO